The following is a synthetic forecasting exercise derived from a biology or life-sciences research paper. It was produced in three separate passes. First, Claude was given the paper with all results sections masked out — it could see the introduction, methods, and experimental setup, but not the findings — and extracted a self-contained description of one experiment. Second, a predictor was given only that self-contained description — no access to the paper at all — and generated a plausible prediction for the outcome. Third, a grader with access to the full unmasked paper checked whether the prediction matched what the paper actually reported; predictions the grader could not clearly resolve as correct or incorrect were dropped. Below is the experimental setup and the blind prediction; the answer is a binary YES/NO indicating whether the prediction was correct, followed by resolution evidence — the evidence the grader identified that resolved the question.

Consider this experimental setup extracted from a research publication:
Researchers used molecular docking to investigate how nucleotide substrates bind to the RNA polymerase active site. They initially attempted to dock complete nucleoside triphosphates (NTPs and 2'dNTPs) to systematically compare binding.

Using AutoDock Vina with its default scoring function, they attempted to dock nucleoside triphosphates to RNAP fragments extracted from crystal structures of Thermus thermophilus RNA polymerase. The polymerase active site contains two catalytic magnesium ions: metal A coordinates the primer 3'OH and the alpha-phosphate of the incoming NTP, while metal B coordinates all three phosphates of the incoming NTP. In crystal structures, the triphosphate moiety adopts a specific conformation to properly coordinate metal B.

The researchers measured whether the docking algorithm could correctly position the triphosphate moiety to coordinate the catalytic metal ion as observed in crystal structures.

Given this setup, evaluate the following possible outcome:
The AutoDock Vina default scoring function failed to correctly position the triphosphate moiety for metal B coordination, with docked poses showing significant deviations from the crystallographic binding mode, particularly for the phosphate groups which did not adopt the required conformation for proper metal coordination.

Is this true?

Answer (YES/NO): YES